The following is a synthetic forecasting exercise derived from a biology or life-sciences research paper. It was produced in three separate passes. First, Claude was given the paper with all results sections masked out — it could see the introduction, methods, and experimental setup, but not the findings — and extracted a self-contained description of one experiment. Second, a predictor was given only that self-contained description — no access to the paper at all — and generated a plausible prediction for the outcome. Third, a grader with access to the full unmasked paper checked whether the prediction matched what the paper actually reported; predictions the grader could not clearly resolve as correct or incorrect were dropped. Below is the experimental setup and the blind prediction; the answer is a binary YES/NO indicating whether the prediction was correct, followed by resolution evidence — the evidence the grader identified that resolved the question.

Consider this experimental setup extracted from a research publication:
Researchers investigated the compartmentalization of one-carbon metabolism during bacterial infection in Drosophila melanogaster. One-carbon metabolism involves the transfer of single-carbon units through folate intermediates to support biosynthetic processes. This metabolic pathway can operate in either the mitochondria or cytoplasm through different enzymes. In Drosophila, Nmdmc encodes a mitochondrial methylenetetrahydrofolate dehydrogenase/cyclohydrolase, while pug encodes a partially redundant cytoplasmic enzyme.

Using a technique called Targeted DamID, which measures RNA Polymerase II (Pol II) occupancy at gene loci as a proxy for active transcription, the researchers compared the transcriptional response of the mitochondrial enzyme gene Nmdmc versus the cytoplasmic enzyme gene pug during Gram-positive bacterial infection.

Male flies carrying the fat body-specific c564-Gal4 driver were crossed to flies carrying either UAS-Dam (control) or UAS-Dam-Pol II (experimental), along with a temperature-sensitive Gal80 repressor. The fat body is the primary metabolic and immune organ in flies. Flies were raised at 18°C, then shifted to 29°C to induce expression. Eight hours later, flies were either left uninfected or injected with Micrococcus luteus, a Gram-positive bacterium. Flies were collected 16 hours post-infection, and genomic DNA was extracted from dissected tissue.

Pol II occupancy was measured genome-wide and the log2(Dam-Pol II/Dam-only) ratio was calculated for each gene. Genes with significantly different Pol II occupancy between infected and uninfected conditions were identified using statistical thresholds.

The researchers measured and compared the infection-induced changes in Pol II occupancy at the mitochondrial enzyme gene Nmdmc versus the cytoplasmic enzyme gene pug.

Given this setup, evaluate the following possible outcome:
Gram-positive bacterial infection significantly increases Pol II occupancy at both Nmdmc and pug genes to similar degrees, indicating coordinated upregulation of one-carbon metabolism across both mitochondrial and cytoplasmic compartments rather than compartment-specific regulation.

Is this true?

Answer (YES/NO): NO